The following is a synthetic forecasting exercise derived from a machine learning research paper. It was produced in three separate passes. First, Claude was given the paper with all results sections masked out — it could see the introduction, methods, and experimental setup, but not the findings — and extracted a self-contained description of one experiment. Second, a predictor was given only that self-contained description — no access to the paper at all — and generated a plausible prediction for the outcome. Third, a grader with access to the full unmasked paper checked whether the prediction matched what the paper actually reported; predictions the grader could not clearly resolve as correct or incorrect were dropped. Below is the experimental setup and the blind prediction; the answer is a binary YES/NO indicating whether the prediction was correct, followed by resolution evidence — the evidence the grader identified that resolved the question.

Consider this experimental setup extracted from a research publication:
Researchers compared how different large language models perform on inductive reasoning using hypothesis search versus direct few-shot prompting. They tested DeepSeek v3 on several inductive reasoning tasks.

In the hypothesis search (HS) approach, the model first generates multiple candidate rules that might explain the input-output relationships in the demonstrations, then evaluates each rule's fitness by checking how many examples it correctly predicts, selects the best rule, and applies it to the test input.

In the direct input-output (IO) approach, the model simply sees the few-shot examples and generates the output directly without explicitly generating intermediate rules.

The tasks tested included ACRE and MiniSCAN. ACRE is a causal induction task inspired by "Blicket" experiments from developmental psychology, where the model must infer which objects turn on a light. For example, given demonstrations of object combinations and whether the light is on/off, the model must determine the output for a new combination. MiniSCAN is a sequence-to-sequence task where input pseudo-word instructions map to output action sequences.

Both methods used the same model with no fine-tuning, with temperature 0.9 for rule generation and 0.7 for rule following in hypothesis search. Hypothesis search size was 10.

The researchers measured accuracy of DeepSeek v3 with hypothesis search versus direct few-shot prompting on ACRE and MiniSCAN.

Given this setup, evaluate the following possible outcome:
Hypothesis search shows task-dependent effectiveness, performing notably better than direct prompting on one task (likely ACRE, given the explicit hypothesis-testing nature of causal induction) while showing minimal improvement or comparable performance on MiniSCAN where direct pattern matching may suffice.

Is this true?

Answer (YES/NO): NO